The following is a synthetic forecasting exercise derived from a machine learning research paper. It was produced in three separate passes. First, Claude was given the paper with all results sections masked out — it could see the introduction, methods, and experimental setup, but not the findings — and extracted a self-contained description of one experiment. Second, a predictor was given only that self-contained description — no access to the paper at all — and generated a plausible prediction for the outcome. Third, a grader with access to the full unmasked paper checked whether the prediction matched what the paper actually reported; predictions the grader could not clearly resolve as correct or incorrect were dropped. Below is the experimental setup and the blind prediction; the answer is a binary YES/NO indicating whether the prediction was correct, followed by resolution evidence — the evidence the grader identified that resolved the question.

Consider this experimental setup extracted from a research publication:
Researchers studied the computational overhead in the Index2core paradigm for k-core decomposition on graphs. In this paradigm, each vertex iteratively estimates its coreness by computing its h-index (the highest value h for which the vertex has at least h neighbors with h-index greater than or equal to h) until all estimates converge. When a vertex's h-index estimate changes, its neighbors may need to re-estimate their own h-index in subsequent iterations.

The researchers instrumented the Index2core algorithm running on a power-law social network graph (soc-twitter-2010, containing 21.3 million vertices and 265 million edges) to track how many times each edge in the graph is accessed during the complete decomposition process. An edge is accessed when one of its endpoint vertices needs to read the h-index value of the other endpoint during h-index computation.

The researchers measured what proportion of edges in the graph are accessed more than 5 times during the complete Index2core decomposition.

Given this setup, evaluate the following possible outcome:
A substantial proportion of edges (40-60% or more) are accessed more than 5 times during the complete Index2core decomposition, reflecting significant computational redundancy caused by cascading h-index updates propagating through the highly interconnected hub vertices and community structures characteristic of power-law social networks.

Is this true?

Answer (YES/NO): YES